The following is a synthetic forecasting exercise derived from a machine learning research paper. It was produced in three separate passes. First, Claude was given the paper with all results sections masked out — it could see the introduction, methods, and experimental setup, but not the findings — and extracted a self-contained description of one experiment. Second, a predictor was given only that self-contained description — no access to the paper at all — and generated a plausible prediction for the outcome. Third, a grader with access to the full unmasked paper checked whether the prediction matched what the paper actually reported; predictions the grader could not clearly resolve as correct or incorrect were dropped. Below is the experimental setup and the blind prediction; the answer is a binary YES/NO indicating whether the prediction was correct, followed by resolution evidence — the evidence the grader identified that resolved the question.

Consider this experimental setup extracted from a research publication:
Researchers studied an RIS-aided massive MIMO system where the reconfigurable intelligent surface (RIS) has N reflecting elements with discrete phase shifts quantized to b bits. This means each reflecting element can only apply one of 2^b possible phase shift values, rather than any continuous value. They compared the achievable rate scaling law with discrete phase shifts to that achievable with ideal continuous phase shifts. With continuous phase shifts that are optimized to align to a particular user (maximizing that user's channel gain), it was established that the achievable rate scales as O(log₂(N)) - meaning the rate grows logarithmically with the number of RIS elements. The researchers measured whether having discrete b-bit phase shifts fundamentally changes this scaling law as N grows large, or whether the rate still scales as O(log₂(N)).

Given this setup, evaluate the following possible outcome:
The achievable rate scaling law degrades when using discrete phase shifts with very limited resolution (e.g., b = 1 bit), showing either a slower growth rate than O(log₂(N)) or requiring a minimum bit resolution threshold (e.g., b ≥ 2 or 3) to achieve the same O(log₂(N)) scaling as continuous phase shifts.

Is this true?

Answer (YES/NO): NO